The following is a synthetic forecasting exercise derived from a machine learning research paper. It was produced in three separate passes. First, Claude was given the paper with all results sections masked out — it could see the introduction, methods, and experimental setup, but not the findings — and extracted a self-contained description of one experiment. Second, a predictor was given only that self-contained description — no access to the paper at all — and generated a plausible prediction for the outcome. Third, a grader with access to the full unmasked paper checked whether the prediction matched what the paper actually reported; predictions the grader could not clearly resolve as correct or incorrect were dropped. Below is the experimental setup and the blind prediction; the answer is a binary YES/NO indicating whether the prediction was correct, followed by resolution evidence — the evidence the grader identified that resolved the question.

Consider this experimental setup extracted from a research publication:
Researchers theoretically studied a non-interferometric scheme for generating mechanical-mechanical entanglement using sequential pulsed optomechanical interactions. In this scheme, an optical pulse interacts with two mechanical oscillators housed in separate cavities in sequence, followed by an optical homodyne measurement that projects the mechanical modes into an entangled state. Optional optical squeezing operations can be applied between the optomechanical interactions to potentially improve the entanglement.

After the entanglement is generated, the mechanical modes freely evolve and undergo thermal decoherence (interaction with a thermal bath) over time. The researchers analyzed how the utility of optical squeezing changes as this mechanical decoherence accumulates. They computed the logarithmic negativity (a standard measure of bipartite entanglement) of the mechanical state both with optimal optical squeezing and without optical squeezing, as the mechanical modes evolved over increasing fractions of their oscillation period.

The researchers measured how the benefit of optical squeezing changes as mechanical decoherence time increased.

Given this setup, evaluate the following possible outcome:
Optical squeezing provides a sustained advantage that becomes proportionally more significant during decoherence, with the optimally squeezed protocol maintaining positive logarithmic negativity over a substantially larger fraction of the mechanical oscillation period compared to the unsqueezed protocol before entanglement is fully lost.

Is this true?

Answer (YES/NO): NO